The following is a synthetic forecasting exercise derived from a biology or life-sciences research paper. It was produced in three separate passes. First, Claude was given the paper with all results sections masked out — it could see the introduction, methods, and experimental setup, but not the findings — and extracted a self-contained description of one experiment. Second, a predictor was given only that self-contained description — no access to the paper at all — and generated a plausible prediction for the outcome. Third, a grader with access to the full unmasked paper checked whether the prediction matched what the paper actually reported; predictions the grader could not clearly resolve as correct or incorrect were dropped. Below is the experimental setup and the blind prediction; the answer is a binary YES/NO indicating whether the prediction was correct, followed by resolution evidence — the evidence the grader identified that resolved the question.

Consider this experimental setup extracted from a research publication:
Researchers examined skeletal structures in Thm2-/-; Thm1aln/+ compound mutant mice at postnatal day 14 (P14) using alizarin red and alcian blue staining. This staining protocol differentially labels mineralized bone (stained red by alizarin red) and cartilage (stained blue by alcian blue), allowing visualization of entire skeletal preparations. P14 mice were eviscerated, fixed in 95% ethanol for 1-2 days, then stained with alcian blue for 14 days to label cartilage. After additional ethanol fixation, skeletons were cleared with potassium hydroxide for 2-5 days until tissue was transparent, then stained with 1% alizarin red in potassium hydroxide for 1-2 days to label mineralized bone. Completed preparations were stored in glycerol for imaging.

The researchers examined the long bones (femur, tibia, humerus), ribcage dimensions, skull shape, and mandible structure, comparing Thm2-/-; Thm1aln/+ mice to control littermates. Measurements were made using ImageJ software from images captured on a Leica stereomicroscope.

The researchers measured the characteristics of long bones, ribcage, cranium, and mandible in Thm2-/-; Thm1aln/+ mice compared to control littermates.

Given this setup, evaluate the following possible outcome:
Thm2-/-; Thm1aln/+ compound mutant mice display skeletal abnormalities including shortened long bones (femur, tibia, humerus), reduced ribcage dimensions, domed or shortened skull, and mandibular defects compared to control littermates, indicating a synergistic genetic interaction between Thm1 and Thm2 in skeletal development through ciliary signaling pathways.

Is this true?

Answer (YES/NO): YES